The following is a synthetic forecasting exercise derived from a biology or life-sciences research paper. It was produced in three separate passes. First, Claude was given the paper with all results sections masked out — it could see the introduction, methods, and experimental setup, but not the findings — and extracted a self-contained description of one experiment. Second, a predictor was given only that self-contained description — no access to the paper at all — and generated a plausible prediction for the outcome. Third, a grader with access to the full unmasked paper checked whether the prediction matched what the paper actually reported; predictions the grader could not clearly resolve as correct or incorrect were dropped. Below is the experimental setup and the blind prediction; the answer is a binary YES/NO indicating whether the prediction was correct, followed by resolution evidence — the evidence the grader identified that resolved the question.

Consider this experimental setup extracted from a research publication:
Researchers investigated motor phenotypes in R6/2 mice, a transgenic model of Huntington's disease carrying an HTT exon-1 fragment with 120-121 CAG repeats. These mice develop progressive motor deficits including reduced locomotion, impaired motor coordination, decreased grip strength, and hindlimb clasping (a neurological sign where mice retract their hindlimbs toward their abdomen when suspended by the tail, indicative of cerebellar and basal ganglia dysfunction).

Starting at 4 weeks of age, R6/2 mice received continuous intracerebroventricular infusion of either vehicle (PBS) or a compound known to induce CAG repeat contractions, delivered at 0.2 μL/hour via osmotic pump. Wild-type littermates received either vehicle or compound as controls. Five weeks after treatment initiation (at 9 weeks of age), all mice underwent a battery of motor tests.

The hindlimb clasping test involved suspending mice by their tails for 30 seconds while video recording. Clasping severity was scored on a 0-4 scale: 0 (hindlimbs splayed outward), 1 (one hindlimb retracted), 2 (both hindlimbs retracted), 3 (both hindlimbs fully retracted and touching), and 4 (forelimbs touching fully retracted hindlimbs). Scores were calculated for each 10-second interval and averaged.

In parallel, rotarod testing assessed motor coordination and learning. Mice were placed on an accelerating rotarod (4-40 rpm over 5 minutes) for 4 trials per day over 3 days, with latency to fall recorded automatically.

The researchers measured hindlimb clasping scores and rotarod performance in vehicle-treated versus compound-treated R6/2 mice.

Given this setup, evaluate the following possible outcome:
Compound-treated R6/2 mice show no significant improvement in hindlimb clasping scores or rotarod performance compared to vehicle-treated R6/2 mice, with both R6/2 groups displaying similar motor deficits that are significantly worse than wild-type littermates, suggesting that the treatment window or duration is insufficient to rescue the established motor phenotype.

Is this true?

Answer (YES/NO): NO